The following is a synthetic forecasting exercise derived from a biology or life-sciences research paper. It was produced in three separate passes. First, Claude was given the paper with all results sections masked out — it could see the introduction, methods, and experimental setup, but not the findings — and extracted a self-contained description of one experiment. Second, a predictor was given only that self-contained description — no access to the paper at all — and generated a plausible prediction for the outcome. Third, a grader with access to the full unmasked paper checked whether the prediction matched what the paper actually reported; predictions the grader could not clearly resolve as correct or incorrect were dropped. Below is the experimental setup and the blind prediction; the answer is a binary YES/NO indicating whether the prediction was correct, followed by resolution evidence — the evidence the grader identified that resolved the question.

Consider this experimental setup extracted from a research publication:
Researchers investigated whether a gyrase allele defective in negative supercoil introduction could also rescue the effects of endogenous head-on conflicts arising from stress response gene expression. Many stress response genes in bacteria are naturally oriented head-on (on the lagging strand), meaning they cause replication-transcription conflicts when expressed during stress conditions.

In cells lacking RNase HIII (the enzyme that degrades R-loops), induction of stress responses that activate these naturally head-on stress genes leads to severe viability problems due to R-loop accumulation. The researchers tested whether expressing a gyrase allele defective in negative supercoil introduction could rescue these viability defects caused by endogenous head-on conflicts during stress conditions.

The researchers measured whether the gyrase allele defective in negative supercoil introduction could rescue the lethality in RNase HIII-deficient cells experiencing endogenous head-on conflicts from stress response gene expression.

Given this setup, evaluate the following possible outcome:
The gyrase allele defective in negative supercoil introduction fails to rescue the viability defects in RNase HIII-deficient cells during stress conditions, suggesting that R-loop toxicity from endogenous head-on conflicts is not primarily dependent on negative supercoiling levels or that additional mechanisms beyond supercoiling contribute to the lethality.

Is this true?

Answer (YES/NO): NO